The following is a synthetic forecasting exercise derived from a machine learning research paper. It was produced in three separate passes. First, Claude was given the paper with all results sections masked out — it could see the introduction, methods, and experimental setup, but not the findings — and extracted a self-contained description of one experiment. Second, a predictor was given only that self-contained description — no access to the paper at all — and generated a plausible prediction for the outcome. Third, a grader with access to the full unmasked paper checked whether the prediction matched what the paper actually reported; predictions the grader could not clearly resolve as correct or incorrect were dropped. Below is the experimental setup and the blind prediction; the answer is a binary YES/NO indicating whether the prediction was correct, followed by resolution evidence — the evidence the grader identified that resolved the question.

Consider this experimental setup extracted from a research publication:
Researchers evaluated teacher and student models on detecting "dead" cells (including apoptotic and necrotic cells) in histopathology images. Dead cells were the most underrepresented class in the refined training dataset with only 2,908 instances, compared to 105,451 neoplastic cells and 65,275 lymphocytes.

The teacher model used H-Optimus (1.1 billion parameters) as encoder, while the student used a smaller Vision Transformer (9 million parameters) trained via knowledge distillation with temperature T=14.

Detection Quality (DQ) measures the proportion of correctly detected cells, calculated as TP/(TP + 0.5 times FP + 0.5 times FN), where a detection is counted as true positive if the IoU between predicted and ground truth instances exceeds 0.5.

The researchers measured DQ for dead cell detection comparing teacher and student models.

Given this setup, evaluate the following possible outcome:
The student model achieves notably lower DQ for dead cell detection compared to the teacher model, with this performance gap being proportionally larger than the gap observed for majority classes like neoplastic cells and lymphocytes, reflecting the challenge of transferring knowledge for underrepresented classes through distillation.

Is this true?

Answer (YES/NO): NO